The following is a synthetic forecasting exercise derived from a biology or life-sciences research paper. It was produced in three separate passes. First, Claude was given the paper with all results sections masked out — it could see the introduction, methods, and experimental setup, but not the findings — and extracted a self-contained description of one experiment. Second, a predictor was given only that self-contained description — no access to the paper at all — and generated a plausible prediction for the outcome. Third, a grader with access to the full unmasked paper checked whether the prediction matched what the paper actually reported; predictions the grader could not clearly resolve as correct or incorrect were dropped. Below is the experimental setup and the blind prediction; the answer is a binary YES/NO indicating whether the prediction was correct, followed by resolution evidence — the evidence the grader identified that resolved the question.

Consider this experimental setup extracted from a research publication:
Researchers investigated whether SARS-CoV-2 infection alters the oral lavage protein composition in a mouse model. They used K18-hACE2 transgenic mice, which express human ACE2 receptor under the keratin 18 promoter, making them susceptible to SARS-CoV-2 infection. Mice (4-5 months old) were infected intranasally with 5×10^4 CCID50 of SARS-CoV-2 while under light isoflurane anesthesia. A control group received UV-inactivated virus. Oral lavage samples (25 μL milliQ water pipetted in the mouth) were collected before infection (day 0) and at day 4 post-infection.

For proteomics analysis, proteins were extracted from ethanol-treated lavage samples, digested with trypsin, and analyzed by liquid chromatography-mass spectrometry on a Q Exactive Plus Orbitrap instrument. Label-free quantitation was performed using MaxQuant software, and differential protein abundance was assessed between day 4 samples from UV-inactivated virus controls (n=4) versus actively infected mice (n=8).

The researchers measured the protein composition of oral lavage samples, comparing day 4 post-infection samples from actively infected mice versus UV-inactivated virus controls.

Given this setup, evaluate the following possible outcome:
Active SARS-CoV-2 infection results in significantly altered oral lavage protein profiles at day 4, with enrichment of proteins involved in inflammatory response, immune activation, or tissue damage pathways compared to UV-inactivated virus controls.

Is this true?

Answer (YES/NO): YES